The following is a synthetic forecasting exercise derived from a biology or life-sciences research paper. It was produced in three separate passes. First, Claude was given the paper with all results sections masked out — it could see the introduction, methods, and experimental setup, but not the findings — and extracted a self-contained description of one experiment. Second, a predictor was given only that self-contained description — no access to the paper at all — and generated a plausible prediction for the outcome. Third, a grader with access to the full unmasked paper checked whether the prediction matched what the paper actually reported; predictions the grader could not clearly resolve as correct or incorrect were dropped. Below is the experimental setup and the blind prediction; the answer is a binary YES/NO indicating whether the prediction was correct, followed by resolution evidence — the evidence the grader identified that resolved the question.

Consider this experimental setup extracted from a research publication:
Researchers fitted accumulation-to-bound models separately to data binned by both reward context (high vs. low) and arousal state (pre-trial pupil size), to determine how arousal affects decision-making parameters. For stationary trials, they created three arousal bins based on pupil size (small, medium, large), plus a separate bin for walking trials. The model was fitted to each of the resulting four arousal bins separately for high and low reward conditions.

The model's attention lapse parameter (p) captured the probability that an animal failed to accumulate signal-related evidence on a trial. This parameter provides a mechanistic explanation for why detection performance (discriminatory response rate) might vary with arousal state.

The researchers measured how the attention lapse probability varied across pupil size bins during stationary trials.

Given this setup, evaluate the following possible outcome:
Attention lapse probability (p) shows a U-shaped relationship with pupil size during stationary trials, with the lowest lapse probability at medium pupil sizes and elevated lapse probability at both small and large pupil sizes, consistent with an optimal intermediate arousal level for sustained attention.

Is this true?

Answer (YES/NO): YES